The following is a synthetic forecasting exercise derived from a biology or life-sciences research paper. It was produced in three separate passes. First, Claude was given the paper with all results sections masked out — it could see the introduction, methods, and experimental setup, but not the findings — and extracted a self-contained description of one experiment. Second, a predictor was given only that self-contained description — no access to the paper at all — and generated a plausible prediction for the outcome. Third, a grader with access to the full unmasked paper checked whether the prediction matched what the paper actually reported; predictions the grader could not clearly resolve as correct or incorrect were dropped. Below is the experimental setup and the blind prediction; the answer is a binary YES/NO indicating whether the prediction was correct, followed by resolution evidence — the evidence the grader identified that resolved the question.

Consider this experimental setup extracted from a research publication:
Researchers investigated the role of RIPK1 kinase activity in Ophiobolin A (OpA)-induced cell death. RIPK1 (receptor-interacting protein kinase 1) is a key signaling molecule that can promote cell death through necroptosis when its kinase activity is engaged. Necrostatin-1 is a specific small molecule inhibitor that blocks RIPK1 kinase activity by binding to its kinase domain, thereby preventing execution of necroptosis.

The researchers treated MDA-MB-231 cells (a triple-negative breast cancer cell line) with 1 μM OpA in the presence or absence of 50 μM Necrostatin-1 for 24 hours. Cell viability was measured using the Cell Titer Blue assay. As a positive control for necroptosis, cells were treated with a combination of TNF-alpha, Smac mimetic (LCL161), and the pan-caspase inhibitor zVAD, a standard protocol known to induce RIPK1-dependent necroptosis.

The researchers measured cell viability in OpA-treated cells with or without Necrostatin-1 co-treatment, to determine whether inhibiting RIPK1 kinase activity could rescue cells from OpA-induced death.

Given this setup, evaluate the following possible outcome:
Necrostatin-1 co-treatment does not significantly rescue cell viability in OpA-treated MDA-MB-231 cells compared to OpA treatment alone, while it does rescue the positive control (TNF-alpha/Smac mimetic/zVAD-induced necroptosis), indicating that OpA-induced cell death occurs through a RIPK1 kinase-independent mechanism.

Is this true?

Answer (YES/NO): NO